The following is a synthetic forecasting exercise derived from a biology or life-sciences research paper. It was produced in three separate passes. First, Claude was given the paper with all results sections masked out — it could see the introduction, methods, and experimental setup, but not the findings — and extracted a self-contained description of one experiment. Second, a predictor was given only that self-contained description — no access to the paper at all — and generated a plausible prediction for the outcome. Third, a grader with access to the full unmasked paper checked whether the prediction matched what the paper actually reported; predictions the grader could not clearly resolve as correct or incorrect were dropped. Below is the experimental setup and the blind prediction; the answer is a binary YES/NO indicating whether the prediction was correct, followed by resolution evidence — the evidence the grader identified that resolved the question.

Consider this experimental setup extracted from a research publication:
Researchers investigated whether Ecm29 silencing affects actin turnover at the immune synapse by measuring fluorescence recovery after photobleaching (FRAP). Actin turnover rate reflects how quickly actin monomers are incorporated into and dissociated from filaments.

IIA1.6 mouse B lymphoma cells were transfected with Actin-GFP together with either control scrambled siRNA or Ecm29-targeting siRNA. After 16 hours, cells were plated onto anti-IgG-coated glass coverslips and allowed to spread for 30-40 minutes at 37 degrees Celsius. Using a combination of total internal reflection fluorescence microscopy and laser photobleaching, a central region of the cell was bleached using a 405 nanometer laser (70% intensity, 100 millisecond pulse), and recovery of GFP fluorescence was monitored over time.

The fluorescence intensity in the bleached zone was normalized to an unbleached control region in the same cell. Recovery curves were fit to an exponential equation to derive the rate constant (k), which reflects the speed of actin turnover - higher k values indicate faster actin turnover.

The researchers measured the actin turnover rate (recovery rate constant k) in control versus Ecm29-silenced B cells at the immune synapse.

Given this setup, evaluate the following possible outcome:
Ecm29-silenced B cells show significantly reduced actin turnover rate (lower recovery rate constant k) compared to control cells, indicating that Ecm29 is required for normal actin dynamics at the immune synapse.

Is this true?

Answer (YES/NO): YES